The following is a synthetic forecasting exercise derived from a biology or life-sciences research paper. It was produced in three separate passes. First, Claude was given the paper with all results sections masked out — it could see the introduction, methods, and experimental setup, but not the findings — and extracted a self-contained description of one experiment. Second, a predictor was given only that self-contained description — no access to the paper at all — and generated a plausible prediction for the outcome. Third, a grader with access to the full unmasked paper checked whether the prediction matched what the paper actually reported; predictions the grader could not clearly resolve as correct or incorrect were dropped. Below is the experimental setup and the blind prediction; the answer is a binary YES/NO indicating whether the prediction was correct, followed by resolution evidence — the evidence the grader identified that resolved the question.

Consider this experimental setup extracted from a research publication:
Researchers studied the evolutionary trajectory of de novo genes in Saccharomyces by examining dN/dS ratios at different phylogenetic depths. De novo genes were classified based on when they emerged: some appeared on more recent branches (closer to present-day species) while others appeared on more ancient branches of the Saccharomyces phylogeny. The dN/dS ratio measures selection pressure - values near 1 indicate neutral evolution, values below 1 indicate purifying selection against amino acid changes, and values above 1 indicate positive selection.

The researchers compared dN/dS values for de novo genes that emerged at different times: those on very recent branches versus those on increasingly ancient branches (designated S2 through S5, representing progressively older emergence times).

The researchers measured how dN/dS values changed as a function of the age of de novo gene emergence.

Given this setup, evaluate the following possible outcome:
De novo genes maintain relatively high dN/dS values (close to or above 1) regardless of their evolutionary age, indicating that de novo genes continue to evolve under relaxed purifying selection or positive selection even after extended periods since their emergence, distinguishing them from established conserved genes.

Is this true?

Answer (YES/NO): NO